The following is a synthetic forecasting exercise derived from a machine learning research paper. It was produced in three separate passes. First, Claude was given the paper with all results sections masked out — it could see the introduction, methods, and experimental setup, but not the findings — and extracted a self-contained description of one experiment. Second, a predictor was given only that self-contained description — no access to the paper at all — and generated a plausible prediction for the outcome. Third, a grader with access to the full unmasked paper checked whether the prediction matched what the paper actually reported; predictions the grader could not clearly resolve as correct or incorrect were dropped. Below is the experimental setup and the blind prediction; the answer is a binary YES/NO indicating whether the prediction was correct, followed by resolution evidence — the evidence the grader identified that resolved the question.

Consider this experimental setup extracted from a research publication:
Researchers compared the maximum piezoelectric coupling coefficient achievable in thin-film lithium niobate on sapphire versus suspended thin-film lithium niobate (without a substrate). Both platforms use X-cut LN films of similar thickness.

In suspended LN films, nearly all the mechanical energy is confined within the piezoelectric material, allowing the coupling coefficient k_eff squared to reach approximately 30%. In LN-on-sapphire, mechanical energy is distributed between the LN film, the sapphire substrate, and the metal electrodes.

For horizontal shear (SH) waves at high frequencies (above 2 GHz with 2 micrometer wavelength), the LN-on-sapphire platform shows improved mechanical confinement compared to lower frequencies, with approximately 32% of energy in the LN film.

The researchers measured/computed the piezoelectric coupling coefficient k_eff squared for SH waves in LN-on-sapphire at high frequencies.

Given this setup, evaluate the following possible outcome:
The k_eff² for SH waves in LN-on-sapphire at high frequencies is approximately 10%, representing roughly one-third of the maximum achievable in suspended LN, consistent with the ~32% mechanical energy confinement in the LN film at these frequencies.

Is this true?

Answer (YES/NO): YES